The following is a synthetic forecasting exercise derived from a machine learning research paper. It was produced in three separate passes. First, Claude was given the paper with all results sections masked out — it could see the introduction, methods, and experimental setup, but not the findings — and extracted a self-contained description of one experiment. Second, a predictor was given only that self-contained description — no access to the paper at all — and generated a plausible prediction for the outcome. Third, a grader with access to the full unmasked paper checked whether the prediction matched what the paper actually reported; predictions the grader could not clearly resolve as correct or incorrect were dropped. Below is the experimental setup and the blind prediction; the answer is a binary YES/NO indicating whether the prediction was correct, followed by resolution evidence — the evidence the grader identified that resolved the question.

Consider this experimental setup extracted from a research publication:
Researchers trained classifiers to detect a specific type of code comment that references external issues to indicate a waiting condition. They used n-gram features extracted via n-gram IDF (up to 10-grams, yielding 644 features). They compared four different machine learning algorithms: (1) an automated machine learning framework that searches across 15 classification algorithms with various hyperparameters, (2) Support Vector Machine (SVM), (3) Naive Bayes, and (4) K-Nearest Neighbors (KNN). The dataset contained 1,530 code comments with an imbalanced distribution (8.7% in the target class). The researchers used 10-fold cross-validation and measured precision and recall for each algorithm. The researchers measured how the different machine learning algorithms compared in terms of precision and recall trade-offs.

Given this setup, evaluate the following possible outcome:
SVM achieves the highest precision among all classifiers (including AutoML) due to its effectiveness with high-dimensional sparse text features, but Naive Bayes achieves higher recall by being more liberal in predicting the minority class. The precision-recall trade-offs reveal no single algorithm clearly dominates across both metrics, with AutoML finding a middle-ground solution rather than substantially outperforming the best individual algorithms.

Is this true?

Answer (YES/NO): NO